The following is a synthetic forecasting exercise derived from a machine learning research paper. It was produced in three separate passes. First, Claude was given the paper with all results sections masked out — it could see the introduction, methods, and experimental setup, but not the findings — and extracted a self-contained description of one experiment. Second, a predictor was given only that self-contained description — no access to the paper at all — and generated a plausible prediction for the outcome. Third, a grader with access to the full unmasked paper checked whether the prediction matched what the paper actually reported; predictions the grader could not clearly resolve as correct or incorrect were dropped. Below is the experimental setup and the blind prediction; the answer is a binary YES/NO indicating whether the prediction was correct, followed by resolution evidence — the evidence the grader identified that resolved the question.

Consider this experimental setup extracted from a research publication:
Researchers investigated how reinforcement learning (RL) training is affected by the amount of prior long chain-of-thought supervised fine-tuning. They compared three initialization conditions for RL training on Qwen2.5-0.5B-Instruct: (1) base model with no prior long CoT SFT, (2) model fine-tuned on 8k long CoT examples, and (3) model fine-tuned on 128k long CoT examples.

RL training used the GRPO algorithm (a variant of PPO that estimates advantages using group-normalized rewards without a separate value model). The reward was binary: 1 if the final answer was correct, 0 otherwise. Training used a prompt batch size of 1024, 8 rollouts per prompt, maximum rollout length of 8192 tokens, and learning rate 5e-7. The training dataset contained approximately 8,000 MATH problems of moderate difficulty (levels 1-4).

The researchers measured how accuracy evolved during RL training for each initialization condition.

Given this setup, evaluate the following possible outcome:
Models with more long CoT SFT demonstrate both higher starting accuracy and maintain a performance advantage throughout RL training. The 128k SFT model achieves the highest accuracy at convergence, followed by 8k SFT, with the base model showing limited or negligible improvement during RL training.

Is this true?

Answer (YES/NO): NO